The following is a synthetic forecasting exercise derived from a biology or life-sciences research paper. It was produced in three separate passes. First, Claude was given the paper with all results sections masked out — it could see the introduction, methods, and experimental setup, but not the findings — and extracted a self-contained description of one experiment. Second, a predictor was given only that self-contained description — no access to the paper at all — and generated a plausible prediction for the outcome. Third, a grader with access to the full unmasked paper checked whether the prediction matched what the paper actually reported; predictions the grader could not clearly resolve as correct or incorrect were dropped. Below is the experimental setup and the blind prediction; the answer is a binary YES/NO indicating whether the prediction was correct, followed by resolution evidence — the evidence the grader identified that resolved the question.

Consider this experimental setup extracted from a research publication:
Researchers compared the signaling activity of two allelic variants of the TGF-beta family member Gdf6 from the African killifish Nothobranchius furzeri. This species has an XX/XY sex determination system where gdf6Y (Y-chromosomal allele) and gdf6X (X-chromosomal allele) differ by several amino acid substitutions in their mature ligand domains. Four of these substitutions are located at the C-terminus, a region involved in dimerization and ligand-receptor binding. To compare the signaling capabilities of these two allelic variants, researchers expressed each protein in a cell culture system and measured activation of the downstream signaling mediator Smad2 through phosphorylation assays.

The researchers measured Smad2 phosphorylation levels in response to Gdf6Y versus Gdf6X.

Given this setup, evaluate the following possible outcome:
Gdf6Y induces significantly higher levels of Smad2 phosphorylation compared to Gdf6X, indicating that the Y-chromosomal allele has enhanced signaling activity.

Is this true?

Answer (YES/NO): YES